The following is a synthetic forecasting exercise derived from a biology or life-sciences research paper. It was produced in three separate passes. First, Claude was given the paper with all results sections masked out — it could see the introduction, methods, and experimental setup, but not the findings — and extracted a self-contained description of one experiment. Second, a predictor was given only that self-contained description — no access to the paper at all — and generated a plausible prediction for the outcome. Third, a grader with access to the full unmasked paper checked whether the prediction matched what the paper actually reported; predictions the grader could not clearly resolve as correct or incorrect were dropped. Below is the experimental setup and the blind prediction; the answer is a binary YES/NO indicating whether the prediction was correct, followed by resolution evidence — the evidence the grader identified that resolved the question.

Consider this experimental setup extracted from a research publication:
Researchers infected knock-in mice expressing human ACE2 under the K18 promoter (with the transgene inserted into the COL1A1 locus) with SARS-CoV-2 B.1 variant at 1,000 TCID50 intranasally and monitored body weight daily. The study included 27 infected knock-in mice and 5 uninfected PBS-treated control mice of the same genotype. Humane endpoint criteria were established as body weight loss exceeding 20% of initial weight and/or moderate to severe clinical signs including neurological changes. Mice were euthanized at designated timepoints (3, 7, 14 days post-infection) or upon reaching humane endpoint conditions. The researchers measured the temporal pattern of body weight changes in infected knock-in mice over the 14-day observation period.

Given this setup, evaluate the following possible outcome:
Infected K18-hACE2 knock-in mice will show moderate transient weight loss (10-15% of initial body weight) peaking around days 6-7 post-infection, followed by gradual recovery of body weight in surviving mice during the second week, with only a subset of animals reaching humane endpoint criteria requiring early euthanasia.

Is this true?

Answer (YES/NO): NO